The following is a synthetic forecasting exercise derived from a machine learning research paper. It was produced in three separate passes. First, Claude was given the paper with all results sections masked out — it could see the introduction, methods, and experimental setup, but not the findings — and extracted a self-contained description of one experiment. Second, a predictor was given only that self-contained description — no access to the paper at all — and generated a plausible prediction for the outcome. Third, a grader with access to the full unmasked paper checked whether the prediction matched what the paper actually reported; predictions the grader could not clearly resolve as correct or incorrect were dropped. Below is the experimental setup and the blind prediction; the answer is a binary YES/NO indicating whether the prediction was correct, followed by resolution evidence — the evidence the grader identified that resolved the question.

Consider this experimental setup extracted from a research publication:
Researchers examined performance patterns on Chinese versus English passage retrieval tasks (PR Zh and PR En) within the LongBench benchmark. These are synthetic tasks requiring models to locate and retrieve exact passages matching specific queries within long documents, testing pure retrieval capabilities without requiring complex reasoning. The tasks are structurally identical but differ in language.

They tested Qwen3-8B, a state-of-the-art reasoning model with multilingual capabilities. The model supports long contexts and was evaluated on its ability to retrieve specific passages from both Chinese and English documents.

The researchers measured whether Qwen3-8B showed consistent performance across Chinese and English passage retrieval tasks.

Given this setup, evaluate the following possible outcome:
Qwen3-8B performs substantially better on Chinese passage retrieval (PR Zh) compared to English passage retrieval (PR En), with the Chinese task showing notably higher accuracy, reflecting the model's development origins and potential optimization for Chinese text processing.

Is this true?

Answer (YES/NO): NO